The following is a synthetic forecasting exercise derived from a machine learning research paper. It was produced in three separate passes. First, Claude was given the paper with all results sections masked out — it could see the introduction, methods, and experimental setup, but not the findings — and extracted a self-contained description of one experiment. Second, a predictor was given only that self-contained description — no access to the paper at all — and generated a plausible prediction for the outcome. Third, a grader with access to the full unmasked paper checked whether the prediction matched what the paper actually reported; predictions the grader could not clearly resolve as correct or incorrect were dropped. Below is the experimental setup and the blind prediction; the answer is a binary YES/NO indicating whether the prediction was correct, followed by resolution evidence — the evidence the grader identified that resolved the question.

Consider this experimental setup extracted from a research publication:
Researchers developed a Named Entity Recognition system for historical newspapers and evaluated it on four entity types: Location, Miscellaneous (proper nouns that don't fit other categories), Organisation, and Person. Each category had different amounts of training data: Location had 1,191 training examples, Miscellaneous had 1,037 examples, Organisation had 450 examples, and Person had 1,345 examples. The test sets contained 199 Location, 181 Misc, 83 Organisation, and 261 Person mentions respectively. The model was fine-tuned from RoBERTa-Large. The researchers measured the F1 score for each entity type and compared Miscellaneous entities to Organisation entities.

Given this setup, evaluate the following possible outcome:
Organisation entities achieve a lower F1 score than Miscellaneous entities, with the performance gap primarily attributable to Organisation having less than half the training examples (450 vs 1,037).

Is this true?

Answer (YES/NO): NO